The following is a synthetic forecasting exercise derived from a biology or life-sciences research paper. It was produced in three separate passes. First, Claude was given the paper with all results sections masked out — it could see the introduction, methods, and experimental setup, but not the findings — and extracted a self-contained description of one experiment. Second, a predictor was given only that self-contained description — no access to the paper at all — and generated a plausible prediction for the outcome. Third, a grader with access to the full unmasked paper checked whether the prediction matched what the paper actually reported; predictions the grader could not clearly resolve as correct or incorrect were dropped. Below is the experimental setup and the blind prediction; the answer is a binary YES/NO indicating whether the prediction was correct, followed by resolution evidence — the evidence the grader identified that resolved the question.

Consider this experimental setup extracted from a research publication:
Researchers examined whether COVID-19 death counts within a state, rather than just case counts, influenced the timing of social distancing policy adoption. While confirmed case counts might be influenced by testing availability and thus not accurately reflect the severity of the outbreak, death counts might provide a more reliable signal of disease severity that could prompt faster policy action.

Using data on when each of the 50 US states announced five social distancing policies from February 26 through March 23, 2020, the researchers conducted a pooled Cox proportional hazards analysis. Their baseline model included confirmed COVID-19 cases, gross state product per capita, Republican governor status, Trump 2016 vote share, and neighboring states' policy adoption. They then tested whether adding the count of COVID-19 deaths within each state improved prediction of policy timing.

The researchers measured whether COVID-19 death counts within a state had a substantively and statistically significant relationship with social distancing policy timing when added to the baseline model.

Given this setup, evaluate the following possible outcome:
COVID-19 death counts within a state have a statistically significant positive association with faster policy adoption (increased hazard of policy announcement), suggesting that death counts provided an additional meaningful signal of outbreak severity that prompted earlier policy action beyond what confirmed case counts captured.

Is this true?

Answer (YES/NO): NO